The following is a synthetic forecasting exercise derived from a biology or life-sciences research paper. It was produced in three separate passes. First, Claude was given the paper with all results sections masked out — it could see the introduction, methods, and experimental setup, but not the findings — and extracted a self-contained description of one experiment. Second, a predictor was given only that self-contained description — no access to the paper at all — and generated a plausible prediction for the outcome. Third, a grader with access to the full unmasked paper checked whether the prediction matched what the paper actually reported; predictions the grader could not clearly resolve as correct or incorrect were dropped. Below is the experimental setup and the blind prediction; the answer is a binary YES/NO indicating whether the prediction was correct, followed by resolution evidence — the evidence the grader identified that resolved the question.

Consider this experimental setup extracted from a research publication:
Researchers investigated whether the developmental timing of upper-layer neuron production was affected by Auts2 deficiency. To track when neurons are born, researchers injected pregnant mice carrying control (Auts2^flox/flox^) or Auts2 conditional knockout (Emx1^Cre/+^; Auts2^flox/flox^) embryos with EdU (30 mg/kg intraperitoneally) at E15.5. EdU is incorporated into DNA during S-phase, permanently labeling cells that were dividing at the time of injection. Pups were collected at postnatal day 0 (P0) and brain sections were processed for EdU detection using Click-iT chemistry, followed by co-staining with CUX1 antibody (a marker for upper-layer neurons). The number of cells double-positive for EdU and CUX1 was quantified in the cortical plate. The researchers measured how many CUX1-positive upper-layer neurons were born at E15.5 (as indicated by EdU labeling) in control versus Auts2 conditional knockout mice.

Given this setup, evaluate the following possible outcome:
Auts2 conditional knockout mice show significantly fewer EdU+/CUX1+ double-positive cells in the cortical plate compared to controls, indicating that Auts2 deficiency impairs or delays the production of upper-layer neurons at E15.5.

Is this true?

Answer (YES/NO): YES